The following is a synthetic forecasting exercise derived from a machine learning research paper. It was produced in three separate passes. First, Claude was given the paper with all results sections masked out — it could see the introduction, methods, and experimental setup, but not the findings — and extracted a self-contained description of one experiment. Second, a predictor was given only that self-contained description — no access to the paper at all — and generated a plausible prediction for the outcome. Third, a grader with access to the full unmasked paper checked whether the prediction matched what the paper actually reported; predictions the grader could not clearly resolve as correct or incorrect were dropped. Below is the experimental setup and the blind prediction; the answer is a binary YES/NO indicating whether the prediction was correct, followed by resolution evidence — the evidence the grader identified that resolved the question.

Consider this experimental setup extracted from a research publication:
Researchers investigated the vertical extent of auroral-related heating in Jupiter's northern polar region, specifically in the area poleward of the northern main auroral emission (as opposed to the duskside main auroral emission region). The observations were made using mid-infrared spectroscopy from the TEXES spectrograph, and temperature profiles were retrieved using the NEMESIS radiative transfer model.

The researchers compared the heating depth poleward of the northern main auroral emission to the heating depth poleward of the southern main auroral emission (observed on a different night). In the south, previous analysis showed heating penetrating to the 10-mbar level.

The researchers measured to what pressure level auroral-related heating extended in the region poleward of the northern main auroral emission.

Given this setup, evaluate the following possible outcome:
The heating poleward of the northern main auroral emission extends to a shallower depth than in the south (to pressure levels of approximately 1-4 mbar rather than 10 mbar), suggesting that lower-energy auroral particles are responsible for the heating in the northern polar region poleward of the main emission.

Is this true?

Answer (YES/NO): NO